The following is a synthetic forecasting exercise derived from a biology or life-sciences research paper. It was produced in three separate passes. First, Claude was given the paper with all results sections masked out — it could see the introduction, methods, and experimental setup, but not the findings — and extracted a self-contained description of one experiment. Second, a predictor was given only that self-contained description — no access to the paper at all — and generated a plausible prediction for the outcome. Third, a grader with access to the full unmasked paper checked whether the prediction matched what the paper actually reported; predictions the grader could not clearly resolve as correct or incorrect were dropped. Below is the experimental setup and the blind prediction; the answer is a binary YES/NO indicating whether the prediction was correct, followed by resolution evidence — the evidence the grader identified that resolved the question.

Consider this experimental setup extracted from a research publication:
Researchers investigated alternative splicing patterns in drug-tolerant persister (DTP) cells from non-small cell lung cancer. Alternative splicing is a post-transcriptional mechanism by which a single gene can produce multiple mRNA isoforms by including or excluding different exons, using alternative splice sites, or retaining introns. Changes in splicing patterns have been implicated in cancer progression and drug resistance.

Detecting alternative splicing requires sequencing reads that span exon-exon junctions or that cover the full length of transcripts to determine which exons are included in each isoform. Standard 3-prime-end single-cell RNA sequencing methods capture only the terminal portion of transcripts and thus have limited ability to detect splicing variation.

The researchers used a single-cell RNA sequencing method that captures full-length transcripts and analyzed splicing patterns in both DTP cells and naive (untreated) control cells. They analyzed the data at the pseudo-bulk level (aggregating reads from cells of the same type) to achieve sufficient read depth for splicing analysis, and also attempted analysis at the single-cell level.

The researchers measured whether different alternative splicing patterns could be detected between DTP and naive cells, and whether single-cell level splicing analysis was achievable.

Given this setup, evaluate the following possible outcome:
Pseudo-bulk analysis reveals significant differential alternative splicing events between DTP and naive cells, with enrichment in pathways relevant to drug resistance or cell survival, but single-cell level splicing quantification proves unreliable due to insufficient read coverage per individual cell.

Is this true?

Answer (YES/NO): NO